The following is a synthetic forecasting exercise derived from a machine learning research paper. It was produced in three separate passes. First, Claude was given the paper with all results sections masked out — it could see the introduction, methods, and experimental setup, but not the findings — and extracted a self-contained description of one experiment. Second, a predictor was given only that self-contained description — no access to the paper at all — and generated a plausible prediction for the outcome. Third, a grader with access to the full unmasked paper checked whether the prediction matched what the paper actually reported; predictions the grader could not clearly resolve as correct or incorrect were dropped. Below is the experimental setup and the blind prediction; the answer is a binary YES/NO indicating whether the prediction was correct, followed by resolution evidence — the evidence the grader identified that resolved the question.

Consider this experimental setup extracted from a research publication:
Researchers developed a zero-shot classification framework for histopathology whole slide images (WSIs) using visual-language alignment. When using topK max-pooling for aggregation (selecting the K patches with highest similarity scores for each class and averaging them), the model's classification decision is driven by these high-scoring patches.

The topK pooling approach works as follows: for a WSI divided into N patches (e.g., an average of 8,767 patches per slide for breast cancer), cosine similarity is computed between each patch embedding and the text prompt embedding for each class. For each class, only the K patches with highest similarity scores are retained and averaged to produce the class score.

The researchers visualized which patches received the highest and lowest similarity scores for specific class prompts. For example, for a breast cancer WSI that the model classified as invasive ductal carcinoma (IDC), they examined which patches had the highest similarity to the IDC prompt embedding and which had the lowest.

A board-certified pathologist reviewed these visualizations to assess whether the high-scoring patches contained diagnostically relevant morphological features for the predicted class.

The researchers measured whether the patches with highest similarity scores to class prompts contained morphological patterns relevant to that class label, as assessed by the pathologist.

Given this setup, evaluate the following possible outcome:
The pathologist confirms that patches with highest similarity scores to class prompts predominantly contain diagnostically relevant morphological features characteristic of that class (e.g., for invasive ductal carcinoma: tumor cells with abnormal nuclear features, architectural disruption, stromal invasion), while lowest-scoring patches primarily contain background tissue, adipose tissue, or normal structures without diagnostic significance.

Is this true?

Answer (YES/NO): YES